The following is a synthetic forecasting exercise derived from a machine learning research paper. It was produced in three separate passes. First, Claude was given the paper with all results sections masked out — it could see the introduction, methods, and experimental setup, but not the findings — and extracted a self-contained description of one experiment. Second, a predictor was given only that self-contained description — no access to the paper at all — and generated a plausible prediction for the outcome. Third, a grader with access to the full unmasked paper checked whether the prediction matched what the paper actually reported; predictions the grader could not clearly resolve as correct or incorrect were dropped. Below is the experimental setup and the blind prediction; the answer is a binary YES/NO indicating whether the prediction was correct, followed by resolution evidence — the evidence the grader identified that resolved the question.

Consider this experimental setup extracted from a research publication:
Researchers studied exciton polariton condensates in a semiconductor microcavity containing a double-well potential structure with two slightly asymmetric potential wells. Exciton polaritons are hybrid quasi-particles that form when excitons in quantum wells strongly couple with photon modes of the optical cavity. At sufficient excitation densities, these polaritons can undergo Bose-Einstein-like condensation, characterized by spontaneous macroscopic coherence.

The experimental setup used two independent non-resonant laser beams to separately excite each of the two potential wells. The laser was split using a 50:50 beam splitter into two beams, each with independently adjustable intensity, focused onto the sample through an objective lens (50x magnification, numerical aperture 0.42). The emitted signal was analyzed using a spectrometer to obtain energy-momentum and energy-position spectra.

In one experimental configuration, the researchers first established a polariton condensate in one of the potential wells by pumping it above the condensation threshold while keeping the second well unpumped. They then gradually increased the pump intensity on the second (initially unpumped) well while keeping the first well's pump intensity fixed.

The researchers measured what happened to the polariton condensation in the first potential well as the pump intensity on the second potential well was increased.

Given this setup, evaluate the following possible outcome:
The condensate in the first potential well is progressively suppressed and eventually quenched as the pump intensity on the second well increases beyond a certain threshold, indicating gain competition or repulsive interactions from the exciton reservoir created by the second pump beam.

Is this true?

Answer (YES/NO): NO